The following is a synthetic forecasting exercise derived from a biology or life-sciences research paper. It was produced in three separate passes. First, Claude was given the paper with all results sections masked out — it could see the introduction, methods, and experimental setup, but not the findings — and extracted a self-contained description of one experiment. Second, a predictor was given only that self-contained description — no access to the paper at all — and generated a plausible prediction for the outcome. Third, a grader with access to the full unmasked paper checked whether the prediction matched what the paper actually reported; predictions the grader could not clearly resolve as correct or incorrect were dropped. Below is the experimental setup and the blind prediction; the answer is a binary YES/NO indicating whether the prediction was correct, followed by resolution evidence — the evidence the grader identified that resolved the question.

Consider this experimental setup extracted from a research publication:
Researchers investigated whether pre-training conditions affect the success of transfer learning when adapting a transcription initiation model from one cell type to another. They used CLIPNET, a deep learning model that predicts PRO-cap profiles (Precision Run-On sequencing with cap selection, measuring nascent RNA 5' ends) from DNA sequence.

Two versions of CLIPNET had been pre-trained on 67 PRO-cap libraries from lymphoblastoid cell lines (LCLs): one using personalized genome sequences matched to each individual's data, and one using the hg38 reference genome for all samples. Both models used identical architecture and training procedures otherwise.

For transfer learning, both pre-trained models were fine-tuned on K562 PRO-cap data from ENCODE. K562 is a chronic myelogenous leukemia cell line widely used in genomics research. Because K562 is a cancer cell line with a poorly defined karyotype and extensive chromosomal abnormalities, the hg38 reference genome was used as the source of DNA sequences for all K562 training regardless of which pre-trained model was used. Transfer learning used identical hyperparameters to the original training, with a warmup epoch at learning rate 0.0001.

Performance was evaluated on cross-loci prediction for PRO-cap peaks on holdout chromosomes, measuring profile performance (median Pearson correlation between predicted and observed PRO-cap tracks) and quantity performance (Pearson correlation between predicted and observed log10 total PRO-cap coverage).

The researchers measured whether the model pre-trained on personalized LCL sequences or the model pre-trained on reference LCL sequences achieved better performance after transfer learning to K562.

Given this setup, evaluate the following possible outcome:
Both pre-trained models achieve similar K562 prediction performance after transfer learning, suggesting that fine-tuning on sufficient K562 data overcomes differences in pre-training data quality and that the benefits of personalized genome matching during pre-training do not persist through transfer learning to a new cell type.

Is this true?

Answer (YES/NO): NO